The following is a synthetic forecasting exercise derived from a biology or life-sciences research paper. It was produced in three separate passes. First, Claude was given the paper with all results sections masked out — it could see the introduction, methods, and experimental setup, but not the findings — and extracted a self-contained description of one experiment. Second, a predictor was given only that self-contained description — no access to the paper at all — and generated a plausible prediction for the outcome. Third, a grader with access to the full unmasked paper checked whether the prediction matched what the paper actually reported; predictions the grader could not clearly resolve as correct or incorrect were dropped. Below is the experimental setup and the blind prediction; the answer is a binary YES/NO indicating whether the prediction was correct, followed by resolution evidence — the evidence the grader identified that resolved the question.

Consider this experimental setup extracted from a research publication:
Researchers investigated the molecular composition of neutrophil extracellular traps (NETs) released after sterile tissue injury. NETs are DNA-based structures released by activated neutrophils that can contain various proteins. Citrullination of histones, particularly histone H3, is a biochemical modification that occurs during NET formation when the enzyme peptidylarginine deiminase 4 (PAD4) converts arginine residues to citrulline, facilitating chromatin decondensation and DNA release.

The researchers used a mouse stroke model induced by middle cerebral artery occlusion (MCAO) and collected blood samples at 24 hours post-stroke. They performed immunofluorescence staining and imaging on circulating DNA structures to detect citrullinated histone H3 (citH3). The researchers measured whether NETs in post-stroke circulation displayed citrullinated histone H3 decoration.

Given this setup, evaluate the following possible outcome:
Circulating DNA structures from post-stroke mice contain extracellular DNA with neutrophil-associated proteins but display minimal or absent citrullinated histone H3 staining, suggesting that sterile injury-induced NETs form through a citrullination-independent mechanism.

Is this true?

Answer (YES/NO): NO